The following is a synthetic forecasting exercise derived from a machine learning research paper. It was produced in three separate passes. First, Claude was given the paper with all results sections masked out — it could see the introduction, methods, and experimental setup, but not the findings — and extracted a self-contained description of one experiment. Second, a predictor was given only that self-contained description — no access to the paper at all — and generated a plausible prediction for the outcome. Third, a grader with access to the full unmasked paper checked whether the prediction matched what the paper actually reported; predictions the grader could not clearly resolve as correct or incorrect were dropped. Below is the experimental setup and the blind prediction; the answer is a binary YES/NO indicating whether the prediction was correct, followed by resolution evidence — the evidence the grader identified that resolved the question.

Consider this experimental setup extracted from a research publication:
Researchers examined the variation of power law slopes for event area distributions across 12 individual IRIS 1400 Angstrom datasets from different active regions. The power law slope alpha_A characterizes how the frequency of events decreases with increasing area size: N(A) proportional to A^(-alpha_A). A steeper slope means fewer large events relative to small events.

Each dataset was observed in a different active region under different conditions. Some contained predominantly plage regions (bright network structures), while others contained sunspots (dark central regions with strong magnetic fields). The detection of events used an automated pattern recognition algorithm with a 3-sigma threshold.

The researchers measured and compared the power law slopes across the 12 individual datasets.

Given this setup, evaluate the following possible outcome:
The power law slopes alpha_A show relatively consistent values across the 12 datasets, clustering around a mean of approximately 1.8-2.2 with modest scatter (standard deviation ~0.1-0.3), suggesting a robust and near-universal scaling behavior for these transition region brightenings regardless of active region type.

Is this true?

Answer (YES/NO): NO